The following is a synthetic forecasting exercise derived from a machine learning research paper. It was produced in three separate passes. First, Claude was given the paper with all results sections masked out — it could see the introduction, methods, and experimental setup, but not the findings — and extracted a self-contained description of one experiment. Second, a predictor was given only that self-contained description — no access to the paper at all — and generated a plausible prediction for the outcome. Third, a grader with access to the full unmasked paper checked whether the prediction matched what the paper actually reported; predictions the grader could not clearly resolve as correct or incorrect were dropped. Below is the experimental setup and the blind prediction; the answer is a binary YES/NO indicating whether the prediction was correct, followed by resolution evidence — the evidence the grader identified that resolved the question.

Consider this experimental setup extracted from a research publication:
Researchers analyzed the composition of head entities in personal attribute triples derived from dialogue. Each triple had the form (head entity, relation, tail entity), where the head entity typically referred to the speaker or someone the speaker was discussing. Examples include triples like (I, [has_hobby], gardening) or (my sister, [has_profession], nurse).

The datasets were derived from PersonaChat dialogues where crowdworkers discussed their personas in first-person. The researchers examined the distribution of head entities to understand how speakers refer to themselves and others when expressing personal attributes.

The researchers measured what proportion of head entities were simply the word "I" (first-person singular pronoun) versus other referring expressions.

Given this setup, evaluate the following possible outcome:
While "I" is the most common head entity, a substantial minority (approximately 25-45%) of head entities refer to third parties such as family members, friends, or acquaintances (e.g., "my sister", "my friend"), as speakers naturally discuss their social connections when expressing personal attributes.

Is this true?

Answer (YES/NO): NO